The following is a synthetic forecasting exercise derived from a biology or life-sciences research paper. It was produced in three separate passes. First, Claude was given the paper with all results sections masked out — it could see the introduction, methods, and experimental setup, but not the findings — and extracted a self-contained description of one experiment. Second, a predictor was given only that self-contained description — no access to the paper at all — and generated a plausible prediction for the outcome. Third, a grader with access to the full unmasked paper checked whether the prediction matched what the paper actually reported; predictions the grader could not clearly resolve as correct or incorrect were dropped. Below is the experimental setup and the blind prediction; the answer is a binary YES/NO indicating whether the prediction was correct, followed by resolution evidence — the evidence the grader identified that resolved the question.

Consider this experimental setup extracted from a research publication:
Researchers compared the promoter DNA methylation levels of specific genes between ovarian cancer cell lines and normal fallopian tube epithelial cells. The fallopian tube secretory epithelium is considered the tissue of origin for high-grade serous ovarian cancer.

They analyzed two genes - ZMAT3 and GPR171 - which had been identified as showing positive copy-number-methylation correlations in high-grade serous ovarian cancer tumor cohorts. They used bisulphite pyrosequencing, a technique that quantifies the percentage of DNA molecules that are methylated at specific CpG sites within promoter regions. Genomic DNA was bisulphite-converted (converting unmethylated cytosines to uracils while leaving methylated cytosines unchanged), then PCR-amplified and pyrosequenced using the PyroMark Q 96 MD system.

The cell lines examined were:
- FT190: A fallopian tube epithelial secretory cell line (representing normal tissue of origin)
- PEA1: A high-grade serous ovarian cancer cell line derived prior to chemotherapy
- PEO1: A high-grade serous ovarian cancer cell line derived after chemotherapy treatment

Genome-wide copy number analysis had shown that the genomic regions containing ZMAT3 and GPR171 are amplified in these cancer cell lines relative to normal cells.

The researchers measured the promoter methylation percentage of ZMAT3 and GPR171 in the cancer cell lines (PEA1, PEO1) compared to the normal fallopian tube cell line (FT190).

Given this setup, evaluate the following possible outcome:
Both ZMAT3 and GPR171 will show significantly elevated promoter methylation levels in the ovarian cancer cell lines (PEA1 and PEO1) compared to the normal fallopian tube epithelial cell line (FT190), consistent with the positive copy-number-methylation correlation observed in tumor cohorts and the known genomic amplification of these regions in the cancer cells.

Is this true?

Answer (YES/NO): NO